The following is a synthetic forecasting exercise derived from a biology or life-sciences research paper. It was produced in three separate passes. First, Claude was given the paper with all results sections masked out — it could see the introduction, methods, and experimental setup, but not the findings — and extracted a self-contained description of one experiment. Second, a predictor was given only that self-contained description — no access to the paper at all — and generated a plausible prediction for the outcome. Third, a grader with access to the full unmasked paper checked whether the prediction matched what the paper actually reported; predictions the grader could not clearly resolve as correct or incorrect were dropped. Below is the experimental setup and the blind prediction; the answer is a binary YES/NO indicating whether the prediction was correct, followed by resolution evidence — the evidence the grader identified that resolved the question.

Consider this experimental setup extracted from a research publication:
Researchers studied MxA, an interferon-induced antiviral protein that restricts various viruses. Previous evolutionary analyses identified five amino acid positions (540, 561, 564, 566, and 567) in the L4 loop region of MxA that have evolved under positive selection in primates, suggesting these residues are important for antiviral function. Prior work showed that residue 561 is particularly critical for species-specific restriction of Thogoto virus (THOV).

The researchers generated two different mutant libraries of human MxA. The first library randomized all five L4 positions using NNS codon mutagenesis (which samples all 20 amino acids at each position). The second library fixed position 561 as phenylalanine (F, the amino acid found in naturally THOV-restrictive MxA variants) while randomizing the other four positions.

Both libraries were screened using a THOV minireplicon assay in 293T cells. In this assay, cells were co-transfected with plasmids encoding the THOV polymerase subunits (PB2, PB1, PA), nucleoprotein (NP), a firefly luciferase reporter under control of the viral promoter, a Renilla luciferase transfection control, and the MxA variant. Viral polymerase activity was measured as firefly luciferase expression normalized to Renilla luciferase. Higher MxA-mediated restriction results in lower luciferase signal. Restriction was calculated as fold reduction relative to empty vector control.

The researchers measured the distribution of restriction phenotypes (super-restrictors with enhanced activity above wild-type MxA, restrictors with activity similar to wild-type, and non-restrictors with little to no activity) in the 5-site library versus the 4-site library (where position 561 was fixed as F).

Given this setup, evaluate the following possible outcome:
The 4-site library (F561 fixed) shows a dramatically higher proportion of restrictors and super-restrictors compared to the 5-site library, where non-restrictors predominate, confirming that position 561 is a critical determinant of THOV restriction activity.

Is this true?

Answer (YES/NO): YES